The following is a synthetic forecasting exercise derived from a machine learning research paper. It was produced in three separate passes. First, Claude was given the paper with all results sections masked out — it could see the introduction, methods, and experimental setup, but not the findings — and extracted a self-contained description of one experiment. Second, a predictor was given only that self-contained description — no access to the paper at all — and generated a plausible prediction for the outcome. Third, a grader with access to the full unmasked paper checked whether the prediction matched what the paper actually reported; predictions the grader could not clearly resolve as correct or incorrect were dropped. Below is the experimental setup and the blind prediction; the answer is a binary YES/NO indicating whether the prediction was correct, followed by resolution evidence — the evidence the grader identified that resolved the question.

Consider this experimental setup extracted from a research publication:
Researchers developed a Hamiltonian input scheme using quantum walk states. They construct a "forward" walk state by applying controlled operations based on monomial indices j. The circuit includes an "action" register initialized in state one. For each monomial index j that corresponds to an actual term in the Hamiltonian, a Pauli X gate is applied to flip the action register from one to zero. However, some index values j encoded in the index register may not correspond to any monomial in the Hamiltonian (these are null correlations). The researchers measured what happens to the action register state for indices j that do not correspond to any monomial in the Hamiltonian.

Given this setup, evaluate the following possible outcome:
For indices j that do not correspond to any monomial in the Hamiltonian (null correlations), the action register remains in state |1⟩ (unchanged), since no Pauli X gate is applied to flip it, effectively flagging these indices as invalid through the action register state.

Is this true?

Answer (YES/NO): YES